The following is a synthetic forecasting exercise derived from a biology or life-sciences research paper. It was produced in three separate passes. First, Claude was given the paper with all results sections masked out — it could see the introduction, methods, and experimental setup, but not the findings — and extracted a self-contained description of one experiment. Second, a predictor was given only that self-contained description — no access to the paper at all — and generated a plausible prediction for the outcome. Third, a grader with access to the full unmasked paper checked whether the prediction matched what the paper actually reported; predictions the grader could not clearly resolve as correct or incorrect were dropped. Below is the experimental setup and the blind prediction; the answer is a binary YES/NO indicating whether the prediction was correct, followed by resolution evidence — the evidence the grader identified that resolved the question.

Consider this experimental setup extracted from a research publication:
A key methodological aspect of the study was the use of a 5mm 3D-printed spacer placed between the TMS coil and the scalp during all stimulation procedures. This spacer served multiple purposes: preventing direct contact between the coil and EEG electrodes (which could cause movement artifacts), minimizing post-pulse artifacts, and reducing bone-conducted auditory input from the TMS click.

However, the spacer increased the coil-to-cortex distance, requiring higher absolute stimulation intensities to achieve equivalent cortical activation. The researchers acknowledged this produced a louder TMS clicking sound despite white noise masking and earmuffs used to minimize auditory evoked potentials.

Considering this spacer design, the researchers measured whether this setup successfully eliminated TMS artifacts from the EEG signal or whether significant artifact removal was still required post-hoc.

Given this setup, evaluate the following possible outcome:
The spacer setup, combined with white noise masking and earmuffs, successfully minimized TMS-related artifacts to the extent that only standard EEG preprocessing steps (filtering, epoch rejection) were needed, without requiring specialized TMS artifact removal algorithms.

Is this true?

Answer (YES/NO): NO